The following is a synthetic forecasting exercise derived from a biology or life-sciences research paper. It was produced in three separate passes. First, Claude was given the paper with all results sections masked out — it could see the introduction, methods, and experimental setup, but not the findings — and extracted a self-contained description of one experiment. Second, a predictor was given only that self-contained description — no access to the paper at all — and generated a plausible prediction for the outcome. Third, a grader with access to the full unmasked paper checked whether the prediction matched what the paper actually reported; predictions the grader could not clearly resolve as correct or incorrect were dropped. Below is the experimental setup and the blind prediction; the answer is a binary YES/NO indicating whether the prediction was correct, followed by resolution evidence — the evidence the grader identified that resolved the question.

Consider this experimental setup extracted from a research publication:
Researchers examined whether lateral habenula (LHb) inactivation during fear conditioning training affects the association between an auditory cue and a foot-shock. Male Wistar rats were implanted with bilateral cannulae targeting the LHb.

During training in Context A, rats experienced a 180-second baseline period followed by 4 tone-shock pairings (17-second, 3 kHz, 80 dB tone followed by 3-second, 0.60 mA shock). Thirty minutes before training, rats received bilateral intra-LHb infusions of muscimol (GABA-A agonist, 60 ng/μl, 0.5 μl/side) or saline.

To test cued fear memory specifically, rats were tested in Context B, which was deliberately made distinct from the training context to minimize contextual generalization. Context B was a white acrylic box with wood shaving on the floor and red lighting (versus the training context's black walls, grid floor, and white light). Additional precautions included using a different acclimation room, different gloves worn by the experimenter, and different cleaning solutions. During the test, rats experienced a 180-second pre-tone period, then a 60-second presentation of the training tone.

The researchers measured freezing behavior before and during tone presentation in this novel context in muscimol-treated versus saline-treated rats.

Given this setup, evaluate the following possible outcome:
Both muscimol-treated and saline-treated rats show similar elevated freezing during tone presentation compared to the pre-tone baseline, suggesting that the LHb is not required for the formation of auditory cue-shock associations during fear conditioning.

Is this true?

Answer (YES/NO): NO